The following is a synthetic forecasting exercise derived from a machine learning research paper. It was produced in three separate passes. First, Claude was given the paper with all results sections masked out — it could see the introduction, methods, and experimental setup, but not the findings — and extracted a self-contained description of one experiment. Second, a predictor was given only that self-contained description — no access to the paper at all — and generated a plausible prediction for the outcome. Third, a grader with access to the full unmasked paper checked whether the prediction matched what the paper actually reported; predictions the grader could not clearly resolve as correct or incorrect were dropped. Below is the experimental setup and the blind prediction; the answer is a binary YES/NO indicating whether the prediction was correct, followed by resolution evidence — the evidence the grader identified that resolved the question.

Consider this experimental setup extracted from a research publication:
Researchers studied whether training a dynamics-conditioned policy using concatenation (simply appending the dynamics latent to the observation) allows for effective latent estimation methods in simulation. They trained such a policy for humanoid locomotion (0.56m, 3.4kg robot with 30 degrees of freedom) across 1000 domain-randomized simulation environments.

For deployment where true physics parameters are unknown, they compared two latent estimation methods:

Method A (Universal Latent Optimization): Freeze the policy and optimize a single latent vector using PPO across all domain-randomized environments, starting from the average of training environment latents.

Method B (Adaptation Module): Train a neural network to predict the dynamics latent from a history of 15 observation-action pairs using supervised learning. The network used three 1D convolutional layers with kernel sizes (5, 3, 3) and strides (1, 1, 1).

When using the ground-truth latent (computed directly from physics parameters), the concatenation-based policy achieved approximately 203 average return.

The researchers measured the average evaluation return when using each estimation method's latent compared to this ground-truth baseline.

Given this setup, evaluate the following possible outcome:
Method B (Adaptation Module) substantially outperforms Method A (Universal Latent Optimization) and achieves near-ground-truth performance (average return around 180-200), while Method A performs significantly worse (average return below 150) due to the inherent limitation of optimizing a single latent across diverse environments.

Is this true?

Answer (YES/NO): NO